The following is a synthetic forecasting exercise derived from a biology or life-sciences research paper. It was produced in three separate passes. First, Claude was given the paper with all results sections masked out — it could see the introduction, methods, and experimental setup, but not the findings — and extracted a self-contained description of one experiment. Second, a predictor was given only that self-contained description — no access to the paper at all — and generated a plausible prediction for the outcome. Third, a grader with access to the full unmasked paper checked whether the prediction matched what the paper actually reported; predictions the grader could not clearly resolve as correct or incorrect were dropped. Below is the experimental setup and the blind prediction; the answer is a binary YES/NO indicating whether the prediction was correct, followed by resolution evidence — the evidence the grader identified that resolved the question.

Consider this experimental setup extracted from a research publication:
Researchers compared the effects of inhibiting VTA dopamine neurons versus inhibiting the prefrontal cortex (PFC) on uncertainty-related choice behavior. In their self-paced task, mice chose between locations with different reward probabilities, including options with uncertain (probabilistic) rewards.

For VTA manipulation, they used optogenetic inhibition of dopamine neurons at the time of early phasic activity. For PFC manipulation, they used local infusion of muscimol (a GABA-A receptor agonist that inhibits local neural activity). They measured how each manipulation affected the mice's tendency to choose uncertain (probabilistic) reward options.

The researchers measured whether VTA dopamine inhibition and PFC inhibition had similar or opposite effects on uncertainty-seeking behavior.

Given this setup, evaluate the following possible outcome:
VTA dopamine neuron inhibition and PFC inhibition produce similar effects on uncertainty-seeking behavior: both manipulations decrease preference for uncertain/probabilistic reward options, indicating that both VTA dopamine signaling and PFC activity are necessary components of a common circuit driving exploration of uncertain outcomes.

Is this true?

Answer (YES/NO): NO